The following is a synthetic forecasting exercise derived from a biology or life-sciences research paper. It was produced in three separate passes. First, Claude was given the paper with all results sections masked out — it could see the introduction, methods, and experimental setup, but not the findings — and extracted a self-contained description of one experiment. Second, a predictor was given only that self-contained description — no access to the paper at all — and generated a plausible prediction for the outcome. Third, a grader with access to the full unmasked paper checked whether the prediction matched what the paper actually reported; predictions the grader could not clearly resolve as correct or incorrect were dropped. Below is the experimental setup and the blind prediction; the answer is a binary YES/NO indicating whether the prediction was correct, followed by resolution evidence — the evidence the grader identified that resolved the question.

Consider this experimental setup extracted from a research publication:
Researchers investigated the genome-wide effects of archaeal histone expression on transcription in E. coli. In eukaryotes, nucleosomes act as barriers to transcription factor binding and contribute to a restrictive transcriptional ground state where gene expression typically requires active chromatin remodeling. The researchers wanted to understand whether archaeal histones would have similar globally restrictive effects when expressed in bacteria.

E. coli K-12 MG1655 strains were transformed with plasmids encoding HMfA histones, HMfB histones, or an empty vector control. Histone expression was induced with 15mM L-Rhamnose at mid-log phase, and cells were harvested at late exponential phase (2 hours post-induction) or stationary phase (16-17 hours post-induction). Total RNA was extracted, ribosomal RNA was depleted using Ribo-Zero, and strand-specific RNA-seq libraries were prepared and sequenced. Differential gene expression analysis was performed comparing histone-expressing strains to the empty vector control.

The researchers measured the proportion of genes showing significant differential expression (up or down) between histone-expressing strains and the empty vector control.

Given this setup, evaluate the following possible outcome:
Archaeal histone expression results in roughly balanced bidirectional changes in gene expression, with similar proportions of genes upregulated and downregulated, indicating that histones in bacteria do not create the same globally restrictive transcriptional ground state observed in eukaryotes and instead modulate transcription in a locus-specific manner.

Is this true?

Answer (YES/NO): YES